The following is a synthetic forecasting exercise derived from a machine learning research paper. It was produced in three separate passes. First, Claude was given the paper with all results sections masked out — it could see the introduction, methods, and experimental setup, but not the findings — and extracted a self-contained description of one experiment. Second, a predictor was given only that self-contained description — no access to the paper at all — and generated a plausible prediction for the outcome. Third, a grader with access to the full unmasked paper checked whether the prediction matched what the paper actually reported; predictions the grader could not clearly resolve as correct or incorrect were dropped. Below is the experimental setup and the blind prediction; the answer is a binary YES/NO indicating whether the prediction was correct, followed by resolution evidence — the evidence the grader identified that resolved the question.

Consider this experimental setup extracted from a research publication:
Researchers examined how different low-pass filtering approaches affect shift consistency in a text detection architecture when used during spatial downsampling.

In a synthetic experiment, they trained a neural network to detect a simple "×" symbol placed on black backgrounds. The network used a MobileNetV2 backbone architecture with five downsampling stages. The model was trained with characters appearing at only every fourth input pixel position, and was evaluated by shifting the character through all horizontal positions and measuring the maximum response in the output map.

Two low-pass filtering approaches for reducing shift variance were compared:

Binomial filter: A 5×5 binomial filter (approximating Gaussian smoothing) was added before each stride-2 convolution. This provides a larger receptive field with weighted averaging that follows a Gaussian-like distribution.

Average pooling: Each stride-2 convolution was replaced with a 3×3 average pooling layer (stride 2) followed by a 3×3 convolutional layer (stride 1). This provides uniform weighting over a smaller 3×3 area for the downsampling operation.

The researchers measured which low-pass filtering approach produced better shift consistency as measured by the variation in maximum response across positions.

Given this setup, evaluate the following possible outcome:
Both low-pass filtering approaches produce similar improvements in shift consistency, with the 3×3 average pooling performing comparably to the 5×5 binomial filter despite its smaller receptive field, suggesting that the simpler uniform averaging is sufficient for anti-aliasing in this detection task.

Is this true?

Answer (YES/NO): NO